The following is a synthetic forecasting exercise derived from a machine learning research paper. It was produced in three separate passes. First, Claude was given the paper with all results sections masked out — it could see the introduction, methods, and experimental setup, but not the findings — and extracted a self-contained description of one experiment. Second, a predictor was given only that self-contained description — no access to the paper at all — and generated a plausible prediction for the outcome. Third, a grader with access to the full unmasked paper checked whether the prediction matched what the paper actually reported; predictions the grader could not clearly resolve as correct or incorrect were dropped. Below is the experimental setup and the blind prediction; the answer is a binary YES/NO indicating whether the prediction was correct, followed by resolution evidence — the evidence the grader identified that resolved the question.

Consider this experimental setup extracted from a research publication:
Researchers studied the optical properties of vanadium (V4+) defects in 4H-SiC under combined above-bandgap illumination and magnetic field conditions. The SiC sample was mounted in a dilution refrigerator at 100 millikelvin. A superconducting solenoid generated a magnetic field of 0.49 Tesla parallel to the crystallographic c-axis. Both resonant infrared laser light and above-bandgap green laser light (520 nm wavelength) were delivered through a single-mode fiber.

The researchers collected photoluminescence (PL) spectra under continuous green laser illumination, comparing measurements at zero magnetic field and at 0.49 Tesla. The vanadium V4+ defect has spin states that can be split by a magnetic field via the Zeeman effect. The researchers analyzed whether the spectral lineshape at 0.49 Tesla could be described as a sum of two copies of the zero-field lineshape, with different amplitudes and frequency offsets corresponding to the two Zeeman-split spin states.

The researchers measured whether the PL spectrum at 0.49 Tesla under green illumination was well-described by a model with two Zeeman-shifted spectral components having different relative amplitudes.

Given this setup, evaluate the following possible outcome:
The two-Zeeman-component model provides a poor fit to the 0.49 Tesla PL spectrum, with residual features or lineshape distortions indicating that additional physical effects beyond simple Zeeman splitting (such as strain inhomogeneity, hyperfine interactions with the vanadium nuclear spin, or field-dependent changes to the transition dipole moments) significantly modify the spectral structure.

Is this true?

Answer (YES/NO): NO